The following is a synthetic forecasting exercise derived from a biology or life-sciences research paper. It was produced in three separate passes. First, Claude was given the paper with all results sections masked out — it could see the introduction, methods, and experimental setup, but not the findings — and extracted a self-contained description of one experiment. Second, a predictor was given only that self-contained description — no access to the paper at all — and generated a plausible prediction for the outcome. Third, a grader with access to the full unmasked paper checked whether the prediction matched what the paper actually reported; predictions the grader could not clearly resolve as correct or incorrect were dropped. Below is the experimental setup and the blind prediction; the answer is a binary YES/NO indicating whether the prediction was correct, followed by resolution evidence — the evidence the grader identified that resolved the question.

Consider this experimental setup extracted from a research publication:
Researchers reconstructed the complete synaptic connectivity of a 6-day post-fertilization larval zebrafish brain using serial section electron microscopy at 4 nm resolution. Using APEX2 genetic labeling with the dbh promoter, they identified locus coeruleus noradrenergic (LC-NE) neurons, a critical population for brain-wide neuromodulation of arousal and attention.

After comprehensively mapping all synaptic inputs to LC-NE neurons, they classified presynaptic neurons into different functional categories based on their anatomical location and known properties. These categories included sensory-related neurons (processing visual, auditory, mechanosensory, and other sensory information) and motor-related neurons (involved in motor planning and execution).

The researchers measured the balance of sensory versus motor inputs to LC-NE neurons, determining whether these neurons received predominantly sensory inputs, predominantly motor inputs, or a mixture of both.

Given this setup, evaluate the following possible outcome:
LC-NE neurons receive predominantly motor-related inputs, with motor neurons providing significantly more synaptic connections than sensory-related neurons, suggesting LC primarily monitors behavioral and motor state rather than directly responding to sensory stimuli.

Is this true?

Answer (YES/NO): YES